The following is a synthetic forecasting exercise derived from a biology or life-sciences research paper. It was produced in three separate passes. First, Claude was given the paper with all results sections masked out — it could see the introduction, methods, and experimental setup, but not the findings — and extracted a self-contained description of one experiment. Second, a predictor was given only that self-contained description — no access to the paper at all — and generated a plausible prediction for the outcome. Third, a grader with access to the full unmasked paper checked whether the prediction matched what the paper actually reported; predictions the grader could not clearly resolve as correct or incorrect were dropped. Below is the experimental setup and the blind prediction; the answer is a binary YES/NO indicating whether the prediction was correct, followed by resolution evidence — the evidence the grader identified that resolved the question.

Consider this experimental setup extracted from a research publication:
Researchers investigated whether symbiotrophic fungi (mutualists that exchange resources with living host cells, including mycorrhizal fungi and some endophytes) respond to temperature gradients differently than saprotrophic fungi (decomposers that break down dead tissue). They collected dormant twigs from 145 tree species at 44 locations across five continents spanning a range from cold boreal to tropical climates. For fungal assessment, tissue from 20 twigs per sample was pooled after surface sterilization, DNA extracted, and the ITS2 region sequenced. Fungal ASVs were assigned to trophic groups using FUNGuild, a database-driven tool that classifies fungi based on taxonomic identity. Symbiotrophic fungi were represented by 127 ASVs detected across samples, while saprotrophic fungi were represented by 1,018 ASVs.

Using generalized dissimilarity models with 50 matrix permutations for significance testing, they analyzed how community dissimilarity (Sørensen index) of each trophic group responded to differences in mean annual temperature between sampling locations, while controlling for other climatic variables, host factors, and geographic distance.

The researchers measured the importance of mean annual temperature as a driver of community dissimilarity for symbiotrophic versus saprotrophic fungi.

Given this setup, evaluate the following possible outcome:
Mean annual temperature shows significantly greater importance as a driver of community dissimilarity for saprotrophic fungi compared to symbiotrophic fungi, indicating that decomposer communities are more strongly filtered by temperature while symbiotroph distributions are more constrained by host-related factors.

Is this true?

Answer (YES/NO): YES